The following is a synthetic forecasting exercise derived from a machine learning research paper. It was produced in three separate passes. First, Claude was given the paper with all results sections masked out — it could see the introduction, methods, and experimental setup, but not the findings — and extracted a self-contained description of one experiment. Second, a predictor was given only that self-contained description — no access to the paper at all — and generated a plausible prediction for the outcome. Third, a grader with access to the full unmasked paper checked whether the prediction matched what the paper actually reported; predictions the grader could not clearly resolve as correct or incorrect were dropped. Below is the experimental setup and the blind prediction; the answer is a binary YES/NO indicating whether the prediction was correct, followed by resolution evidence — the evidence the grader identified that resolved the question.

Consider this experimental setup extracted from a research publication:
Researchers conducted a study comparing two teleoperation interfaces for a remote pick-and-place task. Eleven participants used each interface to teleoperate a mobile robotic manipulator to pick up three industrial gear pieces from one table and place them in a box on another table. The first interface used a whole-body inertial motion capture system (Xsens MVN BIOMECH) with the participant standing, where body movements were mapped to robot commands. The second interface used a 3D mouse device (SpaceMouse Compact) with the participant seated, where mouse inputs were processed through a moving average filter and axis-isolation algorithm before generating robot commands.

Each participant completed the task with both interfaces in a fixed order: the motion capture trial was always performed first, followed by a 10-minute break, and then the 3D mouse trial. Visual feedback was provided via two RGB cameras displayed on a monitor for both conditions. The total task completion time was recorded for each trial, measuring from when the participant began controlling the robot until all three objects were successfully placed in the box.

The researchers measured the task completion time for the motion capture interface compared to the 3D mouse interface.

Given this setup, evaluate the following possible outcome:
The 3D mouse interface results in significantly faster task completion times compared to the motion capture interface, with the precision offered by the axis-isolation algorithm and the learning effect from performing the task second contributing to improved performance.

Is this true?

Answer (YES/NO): NO